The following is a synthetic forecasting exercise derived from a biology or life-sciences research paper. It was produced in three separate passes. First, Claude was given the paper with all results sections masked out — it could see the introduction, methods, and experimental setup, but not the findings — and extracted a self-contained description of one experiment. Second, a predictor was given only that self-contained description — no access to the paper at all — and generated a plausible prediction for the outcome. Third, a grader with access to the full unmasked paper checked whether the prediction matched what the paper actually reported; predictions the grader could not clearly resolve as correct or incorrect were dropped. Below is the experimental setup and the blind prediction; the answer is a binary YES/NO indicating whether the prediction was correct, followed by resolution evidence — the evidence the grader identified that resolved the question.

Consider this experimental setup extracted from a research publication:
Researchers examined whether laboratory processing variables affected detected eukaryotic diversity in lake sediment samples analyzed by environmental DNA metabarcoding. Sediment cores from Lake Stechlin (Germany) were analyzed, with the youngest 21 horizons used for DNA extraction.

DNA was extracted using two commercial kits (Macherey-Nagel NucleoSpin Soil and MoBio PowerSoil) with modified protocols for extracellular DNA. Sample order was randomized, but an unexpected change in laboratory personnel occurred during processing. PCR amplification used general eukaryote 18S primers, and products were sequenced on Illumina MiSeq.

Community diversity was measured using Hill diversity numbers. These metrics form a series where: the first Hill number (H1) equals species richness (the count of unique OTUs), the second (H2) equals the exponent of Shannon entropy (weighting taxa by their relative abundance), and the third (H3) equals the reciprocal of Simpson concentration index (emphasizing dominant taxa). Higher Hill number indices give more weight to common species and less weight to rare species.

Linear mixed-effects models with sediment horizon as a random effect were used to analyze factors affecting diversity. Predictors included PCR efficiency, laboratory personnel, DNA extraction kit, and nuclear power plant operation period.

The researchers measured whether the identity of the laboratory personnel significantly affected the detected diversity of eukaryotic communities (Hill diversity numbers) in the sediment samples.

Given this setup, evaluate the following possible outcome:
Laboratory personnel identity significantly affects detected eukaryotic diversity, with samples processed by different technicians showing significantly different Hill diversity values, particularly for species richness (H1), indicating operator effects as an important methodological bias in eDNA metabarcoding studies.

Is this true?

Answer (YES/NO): NO